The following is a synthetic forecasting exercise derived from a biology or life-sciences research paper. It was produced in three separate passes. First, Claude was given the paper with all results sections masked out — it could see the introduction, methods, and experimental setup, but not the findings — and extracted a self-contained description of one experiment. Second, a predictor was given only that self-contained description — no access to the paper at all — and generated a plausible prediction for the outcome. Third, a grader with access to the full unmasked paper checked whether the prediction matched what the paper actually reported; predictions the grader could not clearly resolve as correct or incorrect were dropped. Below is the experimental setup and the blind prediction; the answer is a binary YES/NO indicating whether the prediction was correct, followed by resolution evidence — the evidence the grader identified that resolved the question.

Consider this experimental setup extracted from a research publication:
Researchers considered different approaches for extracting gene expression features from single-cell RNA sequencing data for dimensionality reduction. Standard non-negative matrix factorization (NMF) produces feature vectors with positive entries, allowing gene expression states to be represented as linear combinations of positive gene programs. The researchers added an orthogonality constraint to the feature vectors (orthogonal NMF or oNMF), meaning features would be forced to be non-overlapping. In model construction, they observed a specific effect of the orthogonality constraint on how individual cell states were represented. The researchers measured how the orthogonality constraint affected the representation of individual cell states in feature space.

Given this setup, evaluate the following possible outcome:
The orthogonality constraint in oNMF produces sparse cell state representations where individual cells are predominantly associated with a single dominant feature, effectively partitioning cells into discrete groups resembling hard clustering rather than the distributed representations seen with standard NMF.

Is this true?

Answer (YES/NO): NO